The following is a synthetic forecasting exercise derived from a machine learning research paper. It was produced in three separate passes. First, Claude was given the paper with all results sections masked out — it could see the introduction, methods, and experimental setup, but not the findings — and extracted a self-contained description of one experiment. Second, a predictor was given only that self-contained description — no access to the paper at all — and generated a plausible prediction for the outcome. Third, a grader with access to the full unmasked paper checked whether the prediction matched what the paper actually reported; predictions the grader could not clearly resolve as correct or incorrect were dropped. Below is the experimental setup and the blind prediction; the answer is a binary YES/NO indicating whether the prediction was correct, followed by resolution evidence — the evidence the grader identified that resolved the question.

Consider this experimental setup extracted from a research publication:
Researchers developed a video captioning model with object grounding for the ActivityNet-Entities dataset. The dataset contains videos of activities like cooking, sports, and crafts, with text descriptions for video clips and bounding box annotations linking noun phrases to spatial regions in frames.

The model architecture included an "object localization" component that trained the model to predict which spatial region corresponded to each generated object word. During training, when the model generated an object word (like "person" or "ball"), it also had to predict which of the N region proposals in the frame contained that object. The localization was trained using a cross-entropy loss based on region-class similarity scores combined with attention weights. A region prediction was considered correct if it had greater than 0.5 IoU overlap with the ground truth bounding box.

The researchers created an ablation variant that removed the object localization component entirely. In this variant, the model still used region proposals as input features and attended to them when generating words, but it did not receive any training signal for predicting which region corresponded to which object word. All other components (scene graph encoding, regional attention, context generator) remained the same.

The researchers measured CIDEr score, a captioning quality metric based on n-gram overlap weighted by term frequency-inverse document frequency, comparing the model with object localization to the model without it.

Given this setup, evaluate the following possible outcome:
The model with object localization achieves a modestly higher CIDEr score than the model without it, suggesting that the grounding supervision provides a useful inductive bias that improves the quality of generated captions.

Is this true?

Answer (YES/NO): NO